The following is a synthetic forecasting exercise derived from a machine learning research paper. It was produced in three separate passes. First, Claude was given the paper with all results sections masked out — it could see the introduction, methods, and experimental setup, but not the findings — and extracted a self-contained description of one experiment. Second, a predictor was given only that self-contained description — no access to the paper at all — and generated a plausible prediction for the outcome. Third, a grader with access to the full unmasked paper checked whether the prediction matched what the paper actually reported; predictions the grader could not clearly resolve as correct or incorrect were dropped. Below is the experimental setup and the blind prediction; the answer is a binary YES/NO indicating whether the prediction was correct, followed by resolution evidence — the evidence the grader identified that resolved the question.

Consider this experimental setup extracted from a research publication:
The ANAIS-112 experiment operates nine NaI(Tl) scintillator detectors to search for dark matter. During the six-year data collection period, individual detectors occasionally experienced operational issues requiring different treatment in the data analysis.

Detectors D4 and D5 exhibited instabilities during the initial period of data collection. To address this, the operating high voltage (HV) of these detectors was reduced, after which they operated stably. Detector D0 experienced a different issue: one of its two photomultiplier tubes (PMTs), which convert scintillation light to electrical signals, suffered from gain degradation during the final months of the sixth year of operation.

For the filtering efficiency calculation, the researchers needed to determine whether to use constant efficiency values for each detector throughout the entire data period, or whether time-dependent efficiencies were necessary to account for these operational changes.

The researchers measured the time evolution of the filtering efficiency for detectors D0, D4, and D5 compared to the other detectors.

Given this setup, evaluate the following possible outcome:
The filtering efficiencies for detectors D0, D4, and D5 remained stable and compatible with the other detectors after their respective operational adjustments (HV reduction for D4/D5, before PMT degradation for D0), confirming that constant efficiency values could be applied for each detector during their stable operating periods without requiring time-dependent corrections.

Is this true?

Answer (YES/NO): YES